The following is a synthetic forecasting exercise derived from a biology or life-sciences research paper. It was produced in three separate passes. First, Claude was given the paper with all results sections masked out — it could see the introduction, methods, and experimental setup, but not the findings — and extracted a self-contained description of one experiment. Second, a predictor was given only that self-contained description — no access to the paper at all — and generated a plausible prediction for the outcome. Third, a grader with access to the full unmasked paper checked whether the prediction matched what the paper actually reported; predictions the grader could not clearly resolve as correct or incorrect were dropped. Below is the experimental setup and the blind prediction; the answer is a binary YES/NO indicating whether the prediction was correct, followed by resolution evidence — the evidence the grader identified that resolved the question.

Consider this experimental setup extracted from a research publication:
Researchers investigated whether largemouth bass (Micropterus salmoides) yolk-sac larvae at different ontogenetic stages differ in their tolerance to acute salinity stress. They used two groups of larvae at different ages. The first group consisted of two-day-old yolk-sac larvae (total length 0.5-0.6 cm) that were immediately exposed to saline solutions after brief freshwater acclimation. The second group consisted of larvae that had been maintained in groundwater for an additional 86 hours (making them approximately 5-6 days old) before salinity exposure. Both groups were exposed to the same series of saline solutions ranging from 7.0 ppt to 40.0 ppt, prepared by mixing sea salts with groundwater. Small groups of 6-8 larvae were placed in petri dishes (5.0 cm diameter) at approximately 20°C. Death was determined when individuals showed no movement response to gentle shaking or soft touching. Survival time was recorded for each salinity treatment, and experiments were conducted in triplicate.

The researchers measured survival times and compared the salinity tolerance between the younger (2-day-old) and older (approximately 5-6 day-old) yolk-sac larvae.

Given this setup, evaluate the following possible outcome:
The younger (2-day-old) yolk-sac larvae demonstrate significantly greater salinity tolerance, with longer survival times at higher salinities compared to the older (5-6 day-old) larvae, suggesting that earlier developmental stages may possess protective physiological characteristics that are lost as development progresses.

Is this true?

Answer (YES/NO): YES